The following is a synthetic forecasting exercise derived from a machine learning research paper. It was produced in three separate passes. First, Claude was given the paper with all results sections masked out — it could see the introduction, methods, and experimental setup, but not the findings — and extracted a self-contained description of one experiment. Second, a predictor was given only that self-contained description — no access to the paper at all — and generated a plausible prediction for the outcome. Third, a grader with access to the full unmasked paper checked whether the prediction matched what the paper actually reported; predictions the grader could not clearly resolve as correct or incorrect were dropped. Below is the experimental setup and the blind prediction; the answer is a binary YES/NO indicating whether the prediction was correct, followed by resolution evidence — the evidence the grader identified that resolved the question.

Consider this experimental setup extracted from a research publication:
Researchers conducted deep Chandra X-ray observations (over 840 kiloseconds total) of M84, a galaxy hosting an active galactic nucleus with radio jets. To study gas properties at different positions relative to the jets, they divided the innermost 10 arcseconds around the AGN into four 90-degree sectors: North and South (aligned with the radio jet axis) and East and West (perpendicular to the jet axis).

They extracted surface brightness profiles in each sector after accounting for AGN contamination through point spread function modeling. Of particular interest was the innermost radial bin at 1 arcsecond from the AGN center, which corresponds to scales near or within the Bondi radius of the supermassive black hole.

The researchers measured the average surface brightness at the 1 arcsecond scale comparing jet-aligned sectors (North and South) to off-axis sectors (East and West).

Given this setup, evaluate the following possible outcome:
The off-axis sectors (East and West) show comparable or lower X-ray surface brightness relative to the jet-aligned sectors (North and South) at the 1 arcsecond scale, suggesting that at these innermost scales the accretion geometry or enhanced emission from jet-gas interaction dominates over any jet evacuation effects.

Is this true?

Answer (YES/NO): NO